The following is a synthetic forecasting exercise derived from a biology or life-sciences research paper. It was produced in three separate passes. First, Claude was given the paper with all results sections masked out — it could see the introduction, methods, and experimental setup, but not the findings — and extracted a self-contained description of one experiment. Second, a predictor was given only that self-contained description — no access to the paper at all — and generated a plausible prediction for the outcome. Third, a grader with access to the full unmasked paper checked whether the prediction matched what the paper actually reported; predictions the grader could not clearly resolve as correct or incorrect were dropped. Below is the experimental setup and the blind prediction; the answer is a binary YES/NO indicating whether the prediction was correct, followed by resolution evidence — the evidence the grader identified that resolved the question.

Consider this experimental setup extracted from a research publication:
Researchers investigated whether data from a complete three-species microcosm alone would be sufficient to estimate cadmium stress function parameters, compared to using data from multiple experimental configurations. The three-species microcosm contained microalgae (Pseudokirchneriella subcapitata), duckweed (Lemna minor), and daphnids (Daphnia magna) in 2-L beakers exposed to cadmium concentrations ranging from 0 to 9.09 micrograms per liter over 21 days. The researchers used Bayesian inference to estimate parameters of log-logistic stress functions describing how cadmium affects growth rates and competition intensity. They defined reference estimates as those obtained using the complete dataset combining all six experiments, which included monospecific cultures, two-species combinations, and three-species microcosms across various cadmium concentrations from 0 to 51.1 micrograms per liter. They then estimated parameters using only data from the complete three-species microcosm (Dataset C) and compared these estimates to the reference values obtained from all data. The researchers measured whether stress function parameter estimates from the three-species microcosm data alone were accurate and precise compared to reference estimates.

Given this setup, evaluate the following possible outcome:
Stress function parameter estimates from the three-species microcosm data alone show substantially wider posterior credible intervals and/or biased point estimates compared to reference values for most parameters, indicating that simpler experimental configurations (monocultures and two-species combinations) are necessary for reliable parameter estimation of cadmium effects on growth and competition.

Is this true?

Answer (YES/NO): YES